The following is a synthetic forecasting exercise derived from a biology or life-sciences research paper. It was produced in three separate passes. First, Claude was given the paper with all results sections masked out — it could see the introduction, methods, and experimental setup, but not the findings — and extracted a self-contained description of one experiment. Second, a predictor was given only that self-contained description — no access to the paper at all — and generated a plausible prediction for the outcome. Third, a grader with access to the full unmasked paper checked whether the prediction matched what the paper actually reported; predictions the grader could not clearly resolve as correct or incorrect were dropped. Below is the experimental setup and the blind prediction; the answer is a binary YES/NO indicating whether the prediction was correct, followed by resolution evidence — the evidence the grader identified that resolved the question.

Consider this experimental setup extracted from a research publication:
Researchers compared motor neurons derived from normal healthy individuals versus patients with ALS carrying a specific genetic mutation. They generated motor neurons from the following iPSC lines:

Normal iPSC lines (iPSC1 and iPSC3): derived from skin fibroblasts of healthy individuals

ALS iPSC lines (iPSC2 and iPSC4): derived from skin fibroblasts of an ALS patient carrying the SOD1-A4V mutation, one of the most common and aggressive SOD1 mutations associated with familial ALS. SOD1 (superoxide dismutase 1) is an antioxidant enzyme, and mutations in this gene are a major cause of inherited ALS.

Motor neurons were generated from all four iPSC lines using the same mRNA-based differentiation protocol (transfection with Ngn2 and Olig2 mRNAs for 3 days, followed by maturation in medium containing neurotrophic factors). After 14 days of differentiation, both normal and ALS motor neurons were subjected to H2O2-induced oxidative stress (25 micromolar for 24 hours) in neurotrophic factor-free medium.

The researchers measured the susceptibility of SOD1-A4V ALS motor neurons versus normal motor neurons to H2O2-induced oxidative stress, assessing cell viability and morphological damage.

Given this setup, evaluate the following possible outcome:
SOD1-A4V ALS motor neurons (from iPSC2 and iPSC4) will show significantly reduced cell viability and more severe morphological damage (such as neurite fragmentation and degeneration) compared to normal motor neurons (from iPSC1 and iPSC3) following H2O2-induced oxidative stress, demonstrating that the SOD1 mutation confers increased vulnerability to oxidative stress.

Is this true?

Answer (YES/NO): NO